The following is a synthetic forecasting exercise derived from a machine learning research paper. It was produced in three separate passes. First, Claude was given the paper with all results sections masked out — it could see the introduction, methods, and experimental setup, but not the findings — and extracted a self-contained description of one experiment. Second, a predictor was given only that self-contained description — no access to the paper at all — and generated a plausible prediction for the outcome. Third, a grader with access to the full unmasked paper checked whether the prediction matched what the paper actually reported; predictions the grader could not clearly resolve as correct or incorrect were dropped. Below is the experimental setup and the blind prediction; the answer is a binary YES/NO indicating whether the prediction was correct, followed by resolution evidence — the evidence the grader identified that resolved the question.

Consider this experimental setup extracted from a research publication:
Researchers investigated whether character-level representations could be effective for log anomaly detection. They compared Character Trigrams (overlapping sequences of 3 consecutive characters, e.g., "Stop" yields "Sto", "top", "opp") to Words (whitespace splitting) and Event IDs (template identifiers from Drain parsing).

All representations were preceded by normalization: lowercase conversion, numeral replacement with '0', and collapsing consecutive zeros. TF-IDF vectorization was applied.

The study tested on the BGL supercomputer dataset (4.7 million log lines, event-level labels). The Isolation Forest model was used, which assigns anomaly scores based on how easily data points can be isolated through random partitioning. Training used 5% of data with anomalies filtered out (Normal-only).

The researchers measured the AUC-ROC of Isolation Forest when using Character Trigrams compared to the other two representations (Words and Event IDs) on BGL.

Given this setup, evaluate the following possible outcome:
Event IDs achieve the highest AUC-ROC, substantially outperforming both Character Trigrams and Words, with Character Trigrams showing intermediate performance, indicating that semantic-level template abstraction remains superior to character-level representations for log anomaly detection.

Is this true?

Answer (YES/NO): NO